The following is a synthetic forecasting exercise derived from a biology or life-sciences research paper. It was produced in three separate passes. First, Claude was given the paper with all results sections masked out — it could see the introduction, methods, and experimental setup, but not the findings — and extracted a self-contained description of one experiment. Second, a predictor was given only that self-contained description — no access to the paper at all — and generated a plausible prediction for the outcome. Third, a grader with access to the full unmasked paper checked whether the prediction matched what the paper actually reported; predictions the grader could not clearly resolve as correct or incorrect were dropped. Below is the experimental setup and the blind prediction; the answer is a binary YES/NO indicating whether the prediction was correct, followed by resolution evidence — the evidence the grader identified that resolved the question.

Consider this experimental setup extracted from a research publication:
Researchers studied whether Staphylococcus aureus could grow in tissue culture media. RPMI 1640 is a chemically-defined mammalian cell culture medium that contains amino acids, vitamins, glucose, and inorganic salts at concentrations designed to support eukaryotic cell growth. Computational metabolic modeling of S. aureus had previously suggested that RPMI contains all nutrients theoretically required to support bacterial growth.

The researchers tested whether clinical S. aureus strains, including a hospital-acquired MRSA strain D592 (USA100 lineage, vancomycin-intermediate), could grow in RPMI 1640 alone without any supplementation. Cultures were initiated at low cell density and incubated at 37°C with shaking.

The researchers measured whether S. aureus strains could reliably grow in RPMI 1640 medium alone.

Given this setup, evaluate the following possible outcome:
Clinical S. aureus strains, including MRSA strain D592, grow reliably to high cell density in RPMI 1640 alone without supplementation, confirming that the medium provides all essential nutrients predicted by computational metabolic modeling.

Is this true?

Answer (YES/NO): NO